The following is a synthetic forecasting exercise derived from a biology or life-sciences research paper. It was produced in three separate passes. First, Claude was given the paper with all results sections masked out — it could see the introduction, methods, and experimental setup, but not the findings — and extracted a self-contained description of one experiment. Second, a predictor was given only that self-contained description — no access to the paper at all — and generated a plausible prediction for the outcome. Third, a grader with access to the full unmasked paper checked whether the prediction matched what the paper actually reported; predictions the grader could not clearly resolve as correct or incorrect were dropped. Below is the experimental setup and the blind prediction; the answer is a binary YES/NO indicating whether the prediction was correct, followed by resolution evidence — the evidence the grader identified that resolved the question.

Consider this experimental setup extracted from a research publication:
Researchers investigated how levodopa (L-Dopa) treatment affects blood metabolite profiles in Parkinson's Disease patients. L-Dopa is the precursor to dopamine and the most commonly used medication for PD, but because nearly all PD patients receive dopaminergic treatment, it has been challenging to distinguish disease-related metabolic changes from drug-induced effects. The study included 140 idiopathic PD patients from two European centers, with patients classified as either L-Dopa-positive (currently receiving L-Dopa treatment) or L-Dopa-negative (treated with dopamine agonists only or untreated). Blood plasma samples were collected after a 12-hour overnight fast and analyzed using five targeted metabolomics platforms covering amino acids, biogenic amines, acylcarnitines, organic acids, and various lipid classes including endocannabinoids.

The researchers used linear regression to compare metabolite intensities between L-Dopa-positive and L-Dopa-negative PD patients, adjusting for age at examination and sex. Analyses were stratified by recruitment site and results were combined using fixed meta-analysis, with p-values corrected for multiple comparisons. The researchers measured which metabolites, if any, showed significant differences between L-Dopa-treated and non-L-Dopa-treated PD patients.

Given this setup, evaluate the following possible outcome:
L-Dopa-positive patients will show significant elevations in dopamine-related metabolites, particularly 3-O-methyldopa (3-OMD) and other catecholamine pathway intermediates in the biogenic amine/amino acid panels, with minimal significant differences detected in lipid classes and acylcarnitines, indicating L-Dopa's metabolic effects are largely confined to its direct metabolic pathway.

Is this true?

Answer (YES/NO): NO